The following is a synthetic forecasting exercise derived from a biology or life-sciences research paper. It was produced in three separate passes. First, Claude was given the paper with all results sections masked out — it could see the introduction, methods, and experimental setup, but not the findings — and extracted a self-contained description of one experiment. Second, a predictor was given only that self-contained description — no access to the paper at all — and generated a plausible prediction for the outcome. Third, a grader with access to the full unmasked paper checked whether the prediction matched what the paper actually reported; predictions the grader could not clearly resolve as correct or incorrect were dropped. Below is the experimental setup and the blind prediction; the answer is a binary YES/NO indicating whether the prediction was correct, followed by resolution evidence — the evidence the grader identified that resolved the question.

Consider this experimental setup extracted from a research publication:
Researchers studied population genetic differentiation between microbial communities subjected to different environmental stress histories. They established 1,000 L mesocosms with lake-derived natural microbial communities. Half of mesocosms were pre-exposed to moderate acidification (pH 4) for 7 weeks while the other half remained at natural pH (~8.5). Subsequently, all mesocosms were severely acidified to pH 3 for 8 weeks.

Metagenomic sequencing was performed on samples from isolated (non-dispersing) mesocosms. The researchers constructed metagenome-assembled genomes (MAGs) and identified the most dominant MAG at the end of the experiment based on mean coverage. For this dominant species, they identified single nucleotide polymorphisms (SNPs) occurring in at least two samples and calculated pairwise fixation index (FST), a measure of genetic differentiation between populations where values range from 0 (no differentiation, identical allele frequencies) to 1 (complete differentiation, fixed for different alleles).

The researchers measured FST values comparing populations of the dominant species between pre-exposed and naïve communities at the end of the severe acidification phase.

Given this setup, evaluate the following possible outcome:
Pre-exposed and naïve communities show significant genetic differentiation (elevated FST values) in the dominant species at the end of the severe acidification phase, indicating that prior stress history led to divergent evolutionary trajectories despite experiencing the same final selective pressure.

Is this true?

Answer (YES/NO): NO